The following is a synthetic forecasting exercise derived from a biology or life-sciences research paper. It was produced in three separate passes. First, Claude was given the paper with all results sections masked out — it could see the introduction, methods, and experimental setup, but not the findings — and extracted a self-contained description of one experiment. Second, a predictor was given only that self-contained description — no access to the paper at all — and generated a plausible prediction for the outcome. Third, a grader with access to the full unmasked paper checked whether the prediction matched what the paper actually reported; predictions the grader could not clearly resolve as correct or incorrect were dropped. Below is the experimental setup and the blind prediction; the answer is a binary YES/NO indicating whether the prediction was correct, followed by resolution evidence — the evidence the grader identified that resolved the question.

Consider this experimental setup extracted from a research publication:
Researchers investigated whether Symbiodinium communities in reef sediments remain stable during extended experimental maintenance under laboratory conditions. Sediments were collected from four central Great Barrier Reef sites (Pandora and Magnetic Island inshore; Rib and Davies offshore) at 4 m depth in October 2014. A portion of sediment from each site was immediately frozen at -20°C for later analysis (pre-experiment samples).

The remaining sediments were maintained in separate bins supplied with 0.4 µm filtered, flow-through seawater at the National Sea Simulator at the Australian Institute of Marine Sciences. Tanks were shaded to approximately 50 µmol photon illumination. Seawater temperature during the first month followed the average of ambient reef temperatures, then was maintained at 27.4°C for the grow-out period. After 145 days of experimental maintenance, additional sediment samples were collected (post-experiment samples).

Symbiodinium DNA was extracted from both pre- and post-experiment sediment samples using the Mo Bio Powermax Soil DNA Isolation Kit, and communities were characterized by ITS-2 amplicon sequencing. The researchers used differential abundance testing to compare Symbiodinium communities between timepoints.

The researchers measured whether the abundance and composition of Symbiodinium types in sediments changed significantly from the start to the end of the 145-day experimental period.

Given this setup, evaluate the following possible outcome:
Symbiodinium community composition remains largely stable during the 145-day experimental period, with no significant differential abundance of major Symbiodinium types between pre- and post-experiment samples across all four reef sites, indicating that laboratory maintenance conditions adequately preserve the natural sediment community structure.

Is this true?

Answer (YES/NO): YES